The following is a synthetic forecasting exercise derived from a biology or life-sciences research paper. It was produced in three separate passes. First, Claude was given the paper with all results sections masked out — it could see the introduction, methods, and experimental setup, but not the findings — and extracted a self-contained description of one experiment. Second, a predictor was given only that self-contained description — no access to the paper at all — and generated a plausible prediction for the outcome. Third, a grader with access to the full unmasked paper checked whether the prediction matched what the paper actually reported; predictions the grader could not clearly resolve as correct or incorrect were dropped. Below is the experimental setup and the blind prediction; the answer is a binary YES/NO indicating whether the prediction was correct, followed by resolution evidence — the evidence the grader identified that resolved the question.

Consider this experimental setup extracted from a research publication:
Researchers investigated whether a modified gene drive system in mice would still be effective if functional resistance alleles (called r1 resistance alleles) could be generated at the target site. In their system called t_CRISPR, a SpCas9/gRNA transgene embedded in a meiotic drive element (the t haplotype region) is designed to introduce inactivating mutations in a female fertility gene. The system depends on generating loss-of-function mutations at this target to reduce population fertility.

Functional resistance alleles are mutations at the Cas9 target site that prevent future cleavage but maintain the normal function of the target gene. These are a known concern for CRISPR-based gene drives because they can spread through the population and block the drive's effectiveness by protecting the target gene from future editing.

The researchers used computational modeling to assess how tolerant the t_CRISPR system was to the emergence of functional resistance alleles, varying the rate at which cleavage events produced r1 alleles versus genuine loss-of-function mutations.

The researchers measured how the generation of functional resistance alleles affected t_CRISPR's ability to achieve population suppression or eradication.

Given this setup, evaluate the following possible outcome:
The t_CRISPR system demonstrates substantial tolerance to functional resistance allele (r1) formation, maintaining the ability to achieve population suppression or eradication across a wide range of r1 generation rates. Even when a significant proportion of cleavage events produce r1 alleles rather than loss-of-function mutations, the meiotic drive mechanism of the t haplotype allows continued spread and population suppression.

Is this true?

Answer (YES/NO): NO